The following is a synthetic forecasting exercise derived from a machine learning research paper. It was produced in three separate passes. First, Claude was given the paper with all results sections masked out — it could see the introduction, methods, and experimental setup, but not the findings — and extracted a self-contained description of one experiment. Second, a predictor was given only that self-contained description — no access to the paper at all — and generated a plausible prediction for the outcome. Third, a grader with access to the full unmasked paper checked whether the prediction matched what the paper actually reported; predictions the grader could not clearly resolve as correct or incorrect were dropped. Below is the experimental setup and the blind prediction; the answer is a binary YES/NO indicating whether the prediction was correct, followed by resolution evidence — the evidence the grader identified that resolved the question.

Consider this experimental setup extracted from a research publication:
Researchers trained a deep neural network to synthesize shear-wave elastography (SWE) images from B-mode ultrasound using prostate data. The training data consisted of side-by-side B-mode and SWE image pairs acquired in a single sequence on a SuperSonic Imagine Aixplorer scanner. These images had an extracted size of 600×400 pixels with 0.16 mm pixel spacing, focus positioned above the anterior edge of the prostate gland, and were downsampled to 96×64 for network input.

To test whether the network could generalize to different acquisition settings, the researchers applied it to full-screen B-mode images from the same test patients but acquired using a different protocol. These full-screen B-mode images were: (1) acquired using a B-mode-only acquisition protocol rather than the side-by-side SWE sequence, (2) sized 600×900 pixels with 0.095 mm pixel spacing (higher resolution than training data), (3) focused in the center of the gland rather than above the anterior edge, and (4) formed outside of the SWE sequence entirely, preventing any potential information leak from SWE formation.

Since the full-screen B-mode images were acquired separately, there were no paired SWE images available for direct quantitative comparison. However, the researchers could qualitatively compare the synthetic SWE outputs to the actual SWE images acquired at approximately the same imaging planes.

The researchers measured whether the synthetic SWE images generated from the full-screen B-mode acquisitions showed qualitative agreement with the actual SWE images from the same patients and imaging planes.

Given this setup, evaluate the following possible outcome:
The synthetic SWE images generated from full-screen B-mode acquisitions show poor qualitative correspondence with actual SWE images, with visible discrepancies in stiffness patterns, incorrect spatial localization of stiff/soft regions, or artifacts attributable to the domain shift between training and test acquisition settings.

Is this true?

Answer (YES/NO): NO